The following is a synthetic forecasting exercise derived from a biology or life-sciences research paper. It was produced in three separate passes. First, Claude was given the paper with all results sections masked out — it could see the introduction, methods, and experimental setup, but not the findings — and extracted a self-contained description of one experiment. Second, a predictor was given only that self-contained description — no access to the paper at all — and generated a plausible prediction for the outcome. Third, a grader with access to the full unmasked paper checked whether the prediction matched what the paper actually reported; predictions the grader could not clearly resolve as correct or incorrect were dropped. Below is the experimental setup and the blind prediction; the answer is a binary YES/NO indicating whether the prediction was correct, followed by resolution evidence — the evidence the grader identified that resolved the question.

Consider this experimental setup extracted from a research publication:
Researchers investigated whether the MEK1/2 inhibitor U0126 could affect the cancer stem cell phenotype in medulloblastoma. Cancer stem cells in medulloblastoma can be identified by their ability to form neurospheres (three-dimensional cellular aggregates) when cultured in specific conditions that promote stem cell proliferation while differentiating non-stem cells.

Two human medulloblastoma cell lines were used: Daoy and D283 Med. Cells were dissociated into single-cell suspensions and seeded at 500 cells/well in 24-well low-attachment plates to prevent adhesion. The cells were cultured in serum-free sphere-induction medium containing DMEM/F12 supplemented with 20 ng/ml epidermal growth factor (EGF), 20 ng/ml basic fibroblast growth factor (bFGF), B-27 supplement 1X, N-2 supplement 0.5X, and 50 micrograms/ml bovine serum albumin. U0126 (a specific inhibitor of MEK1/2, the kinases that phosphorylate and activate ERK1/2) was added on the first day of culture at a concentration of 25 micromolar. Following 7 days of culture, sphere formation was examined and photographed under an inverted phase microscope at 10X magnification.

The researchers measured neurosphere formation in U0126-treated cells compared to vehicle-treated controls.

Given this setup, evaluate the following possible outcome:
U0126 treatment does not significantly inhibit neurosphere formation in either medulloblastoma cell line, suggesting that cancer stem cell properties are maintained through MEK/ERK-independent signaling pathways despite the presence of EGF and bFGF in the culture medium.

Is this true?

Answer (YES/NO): NO